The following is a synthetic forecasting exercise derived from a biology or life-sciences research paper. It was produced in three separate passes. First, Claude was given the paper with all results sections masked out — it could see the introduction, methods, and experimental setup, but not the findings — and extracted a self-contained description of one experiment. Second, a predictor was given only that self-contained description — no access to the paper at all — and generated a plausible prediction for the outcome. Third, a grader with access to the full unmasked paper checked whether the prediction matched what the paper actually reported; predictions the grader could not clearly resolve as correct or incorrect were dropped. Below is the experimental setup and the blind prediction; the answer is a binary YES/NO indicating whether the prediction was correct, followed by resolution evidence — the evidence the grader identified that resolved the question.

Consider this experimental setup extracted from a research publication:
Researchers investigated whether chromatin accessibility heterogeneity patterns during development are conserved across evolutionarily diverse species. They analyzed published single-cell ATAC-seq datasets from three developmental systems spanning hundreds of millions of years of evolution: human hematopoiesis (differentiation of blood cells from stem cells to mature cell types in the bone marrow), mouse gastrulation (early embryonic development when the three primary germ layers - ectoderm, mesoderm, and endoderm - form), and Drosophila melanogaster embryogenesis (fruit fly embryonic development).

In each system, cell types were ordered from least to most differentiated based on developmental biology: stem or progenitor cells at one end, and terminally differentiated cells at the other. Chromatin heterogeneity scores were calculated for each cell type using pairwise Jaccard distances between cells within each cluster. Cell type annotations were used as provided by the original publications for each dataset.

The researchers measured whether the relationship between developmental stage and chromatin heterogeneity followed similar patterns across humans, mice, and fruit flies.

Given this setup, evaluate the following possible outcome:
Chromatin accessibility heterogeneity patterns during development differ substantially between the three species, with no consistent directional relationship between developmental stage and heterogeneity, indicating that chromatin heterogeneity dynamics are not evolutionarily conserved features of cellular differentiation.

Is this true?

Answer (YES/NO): NO